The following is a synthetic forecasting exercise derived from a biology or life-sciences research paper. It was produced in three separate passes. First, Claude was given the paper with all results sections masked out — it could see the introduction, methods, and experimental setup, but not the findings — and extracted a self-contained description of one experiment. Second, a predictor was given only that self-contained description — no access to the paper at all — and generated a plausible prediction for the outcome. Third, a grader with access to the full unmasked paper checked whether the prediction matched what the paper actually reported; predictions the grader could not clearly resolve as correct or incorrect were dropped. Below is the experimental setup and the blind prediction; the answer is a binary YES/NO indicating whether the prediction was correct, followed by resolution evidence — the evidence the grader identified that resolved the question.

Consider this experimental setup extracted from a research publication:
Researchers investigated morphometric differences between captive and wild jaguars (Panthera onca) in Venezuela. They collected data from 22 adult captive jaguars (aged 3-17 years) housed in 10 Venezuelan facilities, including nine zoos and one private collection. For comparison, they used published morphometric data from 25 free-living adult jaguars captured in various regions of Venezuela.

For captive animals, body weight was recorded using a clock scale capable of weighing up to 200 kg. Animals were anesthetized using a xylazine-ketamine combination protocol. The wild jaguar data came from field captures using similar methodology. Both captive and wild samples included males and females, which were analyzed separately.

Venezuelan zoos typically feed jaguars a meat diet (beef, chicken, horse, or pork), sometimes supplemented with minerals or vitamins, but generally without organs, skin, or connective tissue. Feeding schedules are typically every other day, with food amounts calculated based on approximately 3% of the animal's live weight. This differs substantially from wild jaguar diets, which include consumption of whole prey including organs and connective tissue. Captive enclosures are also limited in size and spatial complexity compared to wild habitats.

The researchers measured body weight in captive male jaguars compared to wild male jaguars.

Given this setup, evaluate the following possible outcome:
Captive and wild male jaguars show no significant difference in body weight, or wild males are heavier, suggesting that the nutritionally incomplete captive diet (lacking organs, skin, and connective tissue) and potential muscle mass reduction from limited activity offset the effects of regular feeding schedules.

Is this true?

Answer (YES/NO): YES